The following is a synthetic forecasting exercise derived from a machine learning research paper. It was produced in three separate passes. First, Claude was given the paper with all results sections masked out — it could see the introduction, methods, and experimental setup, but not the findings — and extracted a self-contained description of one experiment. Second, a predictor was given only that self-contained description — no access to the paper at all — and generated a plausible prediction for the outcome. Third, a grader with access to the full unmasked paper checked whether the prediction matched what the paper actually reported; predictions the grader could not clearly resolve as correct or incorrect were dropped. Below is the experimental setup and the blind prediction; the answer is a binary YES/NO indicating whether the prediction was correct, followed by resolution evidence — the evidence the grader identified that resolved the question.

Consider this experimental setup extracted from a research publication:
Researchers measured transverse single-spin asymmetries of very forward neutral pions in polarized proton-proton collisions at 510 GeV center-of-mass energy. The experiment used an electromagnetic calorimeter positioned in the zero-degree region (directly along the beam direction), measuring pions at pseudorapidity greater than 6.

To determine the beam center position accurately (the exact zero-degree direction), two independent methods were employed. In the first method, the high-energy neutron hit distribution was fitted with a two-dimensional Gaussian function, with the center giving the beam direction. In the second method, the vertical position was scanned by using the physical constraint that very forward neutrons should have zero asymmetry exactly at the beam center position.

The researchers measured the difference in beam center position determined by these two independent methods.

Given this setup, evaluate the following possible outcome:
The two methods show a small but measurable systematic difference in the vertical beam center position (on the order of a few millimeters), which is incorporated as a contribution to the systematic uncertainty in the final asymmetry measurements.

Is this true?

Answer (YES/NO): YES